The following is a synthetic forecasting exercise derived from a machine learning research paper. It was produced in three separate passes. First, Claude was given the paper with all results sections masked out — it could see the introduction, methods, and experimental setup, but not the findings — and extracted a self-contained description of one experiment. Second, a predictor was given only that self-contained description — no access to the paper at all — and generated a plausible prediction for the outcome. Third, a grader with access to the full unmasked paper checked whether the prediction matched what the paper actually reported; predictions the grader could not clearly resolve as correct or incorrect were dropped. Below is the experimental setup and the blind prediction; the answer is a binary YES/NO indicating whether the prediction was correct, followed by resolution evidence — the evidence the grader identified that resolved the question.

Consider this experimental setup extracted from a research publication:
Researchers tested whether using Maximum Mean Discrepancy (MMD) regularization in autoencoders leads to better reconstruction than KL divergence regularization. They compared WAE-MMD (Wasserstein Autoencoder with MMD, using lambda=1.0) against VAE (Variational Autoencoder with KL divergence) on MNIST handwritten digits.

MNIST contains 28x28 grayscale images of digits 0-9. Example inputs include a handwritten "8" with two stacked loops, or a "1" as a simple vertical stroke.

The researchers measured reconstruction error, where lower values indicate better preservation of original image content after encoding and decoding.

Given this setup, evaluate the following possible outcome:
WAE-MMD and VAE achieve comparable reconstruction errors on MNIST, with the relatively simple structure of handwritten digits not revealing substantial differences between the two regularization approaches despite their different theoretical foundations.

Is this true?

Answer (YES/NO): NO